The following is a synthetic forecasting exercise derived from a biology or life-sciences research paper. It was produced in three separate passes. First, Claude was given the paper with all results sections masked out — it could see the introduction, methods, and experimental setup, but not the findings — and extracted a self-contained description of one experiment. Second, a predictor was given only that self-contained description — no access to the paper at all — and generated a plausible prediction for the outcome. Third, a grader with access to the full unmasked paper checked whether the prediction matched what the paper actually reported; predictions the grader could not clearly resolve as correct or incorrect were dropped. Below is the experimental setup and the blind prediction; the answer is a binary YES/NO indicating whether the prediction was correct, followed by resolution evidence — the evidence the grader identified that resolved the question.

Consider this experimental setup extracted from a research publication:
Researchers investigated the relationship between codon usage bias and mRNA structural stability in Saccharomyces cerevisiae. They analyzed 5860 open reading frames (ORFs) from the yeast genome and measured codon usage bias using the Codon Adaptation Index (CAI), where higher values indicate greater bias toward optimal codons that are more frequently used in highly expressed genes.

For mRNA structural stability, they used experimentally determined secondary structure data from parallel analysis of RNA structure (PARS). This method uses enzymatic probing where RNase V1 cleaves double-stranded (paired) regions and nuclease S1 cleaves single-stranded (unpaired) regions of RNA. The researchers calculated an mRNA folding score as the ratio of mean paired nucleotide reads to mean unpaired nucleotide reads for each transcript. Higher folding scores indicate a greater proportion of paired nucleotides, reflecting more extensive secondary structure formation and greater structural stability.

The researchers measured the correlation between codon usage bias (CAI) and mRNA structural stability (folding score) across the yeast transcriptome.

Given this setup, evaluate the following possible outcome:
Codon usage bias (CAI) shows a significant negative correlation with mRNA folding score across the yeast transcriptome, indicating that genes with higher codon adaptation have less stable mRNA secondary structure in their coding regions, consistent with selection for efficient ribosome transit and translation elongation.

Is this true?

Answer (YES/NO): NO